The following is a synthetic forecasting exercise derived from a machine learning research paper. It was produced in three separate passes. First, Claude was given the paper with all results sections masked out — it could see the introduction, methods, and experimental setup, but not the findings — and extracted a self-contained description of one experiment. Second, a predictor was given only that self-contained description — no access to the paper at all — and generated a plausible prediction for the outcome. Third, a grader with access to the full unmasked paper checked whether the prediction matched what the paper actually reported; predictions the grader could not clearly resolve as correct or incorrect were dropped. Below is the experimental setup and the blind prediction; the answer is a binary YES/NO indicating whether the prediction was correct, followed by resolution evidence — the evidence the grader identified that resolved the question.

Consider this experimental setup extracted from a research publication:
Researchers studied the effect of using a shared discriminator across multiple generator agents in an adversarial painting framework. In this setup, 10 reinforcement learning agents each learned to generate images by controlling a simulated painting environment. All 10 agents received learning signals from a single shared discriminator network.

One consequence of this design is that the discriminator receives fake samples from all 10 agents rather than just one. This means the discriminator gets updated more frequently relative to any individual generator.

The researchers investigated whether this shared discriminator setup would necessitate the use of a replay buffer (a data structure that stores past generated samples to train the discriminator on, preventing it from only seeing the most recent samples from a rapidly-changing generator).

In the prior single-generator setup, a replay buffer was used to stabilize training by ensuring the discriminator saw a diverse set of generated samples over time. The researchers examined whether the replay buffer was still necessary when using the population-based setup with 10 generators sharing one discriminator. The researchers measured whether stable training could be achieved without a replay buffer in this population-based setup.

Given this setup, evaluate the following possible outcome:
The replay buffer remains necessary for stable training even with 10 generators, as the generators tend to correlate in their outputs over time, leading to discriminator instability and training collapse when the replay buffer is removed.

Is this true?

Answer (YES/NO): NO